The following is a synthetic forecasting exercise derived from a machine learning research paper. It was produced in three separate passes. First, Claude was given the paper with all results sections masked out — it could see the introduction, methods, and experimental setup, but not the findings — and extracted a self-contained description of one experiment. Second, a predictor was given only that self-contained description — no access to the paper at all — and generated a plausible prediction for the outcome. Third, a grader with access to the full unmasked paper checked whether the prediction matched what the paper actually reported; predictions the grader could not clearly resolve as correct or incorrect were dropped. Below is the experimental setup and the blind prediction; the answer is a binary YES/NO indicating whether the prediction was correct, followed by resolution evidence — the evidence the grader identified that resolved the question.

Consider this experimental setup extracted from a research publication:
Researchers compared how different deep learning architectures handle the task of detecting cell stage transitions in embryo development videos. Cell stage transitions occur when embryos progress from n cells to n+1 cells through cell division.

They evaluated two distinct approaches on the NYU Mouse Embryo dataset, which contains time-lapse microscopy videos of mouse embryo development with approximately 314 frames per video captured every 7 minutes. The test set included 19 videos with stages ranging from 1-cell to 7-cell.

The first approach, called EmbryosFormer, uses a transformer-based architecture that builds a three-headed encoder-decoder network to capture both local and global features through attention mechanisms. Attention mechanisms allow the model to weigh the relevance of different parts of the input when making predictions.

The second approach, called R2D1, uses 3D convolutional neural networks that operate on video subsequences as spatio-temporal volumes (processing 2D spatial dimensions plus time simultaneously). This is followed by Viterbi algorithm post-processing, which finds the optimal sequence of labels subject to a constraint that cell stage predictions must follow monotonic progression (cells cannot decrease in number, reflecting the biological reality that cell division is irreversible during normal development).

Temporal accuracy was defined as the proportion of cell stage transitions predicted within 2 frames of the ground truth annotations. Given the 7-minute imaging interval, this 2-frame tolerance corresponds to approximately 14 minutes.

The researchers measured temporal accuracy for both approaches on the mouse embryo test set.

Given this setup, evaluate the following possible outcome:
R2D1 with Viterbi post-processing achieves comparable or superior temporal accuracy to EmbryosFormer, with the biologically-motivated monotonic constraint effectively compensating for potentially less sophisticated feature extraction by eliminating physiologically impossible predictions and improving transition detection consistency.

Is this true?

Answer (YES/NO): NO